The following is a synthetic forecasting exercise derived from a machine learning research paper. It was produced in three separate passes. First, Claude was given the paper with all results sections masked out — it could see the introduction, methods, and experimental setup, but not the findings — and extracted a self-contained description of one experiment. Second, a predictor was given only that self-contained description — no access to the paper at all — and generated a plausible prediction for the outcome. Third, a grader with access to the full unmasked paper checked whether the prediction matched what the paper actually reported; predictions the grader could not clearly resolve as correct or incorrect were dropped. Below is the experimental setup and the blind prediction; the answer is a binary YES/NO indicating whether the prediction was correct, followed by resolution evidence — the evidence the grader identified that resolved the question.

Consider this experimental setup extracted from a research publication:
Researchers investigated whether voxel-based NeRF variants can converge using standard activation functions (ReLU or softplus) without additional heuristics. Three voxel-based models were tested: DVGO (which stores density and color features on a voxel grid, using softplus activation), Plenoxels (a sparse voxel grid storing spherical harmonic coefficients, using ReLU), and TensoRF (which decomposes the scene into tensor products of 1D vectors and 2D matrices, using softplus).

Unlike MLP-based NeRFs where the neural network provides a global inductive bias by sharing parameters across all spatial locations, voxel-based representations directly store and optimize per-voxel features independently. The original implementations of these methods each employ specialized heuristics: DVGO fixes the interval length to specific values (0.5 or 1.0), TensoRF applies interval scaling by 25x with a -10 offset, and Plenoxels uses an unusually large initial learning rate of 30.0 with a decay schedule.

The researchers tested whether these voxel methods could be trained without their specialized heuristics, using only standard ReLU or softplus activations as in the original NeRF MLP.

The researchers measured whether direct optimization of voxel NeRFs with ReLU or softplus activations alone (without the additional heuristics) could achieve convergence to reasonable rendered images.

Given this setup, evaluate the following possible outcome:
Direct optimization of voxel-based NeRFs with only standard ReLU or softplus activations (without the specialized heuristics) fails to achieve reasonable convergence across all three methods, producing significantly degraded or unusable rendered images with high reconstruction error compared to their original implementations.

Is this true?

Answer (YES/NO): YES